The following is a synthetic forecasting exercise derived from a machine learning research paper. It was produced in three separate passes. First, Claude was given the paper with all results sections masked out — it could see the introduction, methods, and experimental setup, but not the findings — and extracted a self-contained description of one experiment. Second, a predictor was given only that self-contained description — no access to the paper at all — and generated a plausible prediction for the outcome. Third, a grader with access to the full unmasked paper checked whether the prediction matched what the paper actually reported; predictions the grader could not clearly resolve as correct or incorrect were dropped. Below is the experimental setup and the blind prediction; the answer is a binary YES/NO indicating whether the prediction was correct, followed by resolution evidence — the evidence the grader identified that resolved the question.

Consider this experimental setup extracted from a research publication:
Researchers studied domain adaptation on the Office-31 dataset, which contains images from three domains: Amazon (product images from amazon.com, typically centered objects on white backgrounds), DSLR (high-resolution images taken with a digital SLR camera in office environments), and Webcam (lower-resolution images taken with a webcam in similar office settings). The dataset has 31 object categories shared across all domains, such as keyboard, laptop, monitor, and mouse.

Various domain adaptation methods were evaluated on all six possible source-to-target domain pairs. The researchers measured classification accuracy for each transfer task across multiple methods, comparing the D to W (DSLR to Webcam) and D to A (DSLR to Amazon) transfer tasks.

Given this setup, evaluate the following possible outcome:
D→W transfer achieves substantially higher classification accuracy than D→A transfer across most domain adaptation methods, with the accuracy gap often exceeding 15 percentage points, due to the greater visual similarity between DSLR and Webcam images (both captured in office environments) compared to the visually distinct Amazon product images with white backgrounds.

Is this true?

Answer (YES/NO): YES